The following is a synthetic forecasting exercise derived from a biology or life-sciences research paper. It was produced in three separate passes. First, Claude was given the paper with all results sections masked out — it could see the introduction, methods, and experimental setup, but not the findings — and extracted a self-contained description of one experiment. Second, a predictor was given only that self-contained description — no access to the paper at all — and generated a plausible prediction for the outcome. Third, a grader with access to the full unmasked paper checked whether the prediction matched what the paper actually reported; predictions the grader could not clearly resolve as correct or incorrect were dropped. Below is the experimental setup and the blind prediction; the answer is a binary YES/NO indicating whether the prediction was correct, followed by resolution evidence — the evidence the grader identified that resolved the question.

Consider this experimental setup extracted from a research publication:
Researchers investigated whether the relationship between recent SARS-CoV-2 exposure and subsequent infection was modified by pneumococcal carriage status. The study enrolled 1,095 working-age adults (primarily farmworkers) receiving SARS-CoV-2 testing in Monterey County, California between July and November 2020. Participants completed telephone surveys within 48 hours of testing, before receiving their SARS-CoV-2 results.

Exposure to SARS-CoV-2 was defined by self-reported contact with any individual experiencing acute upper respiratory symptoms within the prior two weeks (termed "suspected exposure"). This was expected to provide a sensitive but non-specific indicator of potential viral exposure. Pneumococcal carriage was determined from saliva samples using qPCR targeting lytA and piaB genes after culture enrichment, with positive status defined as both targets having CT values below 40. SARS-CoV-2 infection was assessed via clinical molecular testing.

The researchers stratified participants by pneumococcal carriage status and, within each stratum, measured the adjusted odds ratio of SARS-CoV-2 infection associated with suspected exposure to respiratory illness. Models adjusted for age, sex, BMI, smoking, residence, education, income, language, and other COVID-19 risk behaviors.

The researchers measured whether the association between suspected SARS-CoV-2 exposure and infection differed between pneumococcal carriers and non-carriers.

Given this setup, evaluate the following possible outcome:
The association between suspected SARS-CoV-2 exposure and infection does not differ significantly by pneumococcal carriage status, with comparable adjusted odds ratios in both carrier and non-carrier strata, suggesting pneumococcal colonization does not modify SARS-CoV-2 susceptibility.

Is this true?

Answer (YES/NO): NO